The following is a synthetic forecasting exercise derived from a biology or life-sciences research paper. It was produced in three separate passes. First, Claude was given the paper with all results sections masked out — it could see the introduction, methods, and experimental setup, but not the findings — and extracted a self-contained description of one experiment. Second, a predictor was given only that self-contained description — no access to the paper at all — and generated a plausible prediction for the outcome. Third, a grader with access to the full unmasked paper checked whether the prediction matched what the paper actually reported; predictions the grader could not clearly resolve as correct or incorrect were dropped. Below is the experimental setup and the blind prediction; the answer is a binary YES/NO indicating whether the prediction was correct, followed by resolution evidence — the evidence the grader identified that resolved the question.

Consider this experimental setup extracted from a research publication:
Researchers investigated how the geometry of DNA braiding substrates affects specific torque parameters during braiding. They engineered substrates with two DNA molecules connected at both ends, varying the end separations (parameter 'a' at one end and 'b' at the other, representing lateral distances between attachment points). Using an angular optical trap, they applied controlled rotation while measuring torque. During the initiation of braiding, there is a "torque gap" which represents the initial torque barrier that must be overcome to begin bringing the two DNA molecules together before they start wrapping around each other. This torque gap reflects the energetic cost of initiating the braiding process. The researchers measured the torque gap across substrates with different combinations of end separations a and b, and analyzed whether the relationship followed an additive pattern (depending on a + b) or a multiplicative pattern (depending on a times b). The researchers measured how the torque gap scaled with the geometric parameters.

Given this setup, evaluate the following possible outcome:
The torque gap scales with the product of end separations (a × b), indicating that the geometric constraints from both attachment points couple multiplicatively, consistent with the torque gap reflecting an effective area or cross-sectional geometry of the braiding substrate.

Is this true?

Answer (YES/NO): NO